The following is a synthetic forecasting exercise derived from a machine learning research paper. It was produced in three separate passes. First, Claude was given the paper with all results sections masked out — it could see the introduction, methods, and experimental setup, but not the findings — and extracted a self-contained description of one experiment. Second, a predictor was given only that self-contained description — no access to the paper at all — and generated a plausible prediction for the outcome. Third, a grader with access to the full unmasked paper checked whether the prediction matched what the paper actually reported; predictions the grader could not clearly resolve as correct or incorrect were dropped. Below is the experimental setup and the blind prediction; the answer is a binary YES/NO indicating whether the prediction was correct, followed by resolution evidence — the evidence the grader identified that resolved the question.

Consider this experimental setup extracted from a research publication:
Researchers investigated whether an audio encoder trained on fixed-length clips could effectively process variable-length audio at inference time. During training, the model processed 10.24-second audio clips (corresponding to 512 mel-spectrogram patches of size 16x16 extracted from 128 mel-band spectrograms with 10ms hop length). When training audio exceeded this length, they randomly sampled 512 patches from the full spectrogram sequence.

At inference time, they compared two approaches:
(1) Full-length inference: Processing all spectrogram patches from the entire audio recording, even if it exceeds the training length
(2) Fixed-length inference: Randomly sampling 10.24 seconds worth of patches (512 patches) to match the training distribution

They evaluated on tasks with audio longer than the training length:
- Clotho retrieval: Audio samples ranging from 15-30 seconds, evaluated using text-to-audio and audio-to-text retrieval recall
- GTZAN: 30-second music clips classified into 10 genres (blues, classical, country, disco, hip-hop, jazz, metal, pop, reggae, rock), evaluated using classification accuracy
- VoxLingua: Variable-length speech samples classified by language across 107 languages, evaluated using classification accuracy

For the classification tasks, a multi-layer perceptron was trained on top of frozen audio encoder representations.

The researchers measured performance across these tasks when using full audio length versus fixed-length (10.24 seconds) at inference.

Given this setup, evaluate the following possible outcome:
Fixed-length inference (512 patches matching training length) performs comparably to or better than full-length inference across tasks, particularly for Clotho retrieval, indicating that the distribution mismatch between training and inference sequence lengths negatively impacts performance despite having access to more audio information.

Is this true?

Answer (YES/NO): NO